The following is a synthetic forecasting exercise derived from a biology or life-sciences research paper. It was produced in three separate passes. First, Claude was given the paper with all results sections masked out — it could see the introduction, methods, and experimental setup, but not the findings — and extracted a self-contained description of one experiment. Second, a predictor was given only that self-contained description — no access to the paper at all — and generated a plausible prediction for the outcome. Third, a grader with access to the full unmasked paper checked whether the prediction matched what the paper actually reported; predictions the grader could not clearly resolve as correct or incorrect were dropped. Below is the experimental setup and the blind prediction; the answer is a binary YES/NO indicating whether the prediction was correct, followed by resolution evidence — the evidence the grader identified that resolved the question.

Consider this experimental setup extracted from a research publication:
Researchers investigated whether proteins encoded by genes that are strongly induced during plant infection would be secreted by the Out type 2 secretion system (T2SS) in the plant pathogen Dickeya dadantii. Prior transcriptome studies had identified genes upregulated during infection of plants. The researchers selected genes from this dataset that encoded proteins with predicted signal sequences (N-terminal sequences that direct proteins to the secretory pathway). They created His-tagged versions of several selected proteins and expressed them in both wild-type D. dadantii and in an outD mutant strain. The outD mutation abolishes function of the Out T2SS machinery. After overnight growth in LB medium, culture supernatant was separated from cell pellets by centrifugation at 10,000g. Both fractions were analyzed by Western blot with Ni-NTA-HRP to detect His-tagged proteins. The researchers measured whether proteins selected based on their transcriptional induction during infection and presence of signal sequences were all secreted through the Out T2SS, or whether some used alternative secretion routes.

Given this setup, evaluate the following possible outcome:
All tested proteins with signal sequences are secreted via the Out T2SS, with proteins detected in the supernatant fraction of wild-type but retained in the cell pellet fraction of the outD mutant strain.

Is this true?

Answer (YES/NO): YES